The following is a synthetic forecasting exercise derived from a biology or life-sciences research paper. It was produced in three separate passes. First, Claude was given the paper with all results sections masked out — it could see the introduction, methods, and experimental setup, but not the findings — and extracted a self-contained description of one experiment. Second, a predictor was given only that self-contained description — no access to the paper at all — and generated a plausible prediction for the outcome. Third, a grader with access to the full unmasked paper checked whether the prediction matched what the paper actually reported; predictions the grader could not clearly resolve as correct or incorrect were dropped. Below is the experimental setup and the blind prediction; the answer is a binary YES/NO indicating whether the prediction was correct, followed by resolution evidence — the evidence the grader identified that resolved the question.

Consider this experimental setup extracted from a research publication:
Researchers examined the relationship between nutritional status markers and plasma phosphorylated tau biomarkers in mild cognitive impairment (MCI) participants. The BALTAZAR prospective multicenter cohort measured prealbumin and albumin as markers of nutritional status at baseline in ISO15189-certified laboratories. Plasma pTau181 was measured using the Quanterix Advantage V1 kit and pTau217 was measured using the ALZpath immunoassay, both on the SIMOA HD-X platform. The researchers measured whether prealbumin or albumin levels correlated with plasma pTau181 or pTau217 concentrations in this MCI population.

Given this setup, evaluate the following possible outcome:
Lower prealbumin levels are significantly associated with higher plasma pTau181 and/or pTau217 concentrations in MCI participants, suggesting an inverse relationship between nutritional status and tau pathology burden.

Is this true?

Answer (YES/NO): NO